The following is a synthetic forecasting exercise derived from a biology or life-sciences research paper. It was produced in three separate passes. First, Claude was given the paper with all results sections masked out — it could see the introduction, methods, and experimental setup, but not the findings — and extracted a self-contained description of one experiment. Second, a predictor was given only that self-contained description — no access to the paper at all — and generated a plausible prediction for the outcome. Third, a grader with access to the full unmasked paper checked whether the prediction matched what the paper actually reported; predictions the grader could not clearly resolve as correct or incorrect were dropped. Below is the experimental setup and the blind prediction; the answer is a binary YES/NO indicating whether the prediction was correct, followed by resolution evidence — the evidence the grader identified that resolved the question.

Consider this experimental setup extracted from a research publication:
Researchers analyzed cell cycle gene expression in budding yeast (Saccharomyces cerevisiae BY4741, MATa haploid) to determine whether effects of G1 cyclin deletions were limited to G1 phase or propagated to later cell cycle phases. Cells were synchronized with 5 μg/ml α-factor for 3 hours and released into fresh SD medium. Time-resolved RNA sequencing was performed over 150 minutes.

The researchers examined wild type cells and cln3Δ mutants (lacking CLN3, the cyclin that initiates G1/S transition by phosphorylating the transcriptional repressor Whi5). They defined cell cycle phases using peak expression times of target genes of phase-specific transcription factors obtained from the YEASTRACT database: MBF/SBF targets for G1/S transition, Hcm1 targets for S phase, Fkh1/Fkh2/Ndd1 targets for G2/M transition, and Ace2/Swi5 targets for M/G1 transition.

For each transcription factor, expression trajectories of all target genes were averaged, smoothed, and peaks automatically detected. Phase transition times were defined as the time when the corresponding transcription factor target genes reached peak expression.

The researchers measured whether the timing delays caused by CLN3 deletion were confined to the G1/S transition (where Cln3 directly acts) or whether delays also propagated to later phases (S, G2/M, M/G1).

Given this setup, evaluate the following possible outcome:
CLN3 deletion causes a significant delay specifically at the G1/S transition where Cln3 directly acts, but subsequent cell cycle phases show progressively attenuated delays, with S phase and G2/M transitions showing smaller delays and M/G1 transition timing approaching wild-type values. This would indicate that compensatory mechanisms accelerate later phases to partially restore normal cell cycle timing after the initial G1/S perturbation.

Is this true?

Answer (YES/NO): NO